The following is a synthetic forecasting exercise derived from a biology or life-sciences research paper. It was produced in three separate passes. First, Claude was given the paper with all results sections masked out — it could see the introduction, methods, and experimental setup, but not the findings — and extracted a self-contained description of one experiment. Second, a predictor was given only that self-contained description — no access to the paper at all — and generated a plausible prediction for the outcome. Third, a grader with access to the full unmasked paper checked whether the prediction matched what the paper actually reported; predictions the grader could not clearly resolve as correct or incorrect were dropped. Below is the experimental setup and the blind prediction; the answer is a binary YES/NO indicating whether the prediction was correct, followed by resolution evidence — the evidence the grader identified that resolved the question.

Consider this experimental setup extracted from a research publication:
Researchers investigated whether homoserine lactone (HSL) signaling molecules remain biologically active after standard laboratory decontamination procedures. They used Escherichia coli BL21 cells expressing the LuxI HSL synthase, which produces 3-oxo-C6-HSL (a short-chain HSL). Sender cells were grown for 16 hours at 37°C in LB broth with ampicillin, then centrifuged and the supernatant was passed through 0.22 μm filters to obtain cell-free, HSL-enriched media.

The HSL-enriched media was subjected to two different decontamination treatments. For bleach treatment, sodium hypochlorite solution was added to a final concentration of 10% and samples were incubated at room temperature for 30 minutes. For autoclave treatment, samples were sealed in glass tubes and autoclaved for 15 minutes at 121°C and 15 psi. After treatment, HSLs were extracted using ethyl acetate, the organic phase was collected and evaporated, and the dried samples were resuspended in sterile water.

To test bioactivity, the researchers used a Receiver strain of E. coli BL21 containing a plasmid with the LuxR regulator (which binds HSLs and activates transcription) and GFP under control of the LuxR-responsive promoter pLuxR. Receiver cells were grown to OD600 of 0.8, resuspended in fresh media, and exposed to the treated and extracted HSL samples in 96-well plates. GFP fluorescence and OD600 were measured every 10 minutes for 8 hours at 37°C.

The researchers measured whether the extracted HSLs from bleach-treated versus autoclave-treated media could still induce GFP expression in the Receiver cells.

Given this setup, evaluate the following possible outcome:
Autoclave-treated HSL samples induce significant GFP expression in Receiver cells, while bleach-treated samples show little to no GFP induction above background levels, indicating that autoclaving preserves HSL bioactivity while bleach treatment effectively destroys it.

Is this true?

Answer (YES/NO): NO